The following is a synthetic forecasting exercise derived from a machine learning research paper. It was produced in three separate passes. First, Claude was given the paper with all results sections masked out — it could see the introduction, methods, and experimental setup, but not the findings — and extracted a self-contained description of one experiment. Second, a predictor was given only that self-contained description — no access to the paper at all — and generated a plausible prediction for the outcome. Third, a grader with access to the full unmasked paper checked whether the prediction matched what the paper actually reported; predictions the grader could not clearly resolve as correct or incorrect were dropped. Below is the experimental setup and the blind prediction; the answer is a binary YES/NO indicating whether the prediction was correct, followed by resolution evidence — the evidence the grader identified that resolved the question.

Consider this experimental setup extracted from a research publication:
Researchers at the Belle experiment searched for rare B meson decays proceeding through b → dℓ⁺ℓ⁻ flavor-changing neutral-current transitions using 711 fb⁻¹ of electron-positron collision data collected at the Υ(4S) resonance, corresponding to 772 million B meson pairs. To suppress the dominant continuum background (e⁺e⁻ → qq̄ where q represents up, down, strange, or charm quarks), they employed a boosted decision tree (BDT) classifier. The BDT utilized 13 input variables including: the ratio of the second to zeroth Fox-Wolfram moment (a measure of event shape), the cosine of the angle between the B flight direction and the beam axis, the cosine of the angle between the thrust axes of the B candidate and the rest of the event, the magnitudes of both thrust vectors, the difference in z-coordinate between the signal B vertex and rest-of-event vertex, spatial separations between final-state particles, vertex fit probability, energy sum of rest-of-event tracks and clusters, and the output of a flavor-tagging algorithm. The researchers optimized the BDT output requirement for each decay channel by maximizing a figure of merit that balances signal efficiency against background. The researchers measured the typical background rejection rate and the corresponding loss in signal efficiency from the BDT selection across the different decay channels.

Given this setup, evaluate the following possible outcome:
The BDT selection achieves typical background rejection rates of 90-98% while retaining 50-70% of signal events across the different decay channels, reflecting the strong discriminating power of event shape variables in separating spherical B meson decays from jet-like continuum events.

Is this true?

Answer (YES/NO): NO